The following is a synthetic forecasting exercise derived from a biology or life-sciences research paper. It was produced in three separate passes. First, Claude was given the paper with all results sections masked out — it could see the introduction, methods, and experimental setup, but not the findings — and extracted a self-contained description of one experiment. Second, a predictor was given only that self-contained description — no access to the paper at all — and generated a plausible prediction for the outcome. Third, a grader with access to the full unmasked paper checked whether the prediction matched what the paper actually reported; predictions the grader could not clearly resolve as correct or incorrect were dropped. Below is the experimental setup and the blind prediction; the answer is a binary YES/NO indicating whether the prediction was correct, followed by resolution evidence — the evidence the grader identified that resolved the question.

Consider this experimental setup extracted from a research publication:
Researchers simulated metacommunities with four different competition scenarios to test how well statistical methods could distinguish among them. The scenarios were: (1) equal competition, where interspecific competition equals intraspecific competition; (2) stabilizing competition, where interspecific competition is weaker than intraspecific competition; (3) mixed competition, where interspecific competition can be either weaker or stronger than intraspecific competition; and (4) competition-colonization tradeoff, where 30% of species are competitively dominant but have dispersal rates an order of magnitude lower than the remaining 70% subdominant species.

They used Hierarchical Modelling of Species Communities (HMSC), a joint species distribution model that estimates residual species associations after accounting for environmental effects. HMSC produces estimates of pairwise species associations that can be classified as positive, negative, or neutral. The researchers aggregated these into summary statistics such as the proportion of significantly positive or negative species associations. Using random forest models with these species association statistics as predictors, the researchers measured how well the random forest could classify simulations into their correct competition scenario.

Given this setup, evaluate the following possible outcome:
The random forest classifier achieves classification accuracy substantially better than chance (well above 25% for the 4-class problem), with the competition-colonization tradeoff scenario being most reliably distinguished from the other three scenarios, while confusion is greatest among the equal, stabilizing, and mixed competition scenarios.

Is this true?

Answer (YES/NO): NO